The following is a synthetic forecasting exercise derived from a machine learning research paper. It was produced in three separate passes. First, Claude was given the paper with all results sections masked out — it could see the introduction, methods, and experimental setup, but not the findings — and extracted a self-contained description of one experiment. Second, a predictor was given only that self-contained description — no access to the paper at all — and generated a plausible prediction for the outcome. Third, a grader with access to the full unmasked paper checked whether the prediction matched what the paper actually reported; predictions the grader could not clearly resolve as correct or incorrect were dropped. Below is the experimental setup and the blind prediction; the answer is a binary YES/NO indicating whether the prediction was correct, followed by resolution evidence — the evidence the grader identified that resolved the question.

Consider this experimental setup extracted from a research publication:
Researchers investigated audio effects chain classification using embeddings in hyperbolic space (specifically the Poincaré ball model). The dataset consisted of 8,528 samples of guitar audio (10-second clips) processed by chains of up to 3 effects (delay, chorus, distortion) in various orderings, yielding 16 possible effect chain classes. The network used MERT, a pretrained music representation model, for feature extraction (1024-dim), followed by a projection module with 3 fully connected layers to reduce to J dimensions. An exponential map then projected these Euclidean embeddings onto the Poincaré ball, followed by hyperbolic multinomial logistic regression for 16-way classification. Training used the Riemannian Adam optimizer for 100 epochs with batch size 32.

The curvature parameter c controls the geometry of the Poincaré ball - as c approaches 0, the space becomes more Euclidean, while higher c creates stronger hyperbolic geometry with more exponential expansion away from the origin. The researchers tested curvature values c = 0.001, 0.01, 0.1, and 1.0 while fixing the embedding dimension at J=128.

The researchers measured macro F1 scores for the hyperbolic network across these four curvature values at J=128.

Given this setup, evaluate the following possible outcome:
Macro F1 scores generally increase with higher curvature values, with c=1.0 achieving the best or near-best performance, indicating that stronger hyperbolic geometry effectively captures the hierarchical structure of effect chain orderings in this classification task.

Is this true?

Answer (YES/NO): NO